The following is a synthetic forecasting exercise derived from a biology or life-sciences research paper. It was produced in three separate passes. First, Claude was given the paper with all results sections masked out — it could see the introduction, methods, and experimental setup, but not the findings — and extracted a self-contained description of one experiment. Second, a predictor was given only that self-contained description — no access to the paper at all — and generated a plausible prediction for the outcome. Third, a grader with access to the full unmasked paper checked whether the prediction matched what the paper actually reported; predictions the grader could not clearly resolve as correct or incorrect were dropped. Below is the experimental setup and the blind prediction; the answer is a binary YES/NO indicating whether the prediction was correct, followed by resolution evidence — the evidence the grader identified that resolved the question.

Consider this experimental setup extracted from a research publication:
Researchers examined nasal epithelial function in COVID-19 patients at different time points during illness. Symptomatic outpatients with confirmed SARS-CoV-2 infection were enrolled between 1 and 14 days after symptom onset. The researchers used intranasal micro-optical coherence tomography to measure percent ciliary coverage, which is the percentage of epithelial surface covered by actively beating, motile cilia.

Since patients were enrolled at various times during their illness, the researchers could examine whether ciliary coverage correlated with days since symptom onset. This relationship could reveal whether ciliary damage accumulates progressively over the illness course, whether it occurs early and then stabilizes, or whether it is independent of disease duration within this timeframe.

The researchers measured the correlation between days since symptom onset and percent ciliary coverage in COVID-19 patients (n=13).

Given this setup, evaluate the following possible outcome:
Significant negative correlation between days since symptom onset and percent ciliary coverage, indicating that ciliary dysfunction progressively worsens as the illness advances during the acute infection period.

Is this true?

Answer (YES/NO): NO